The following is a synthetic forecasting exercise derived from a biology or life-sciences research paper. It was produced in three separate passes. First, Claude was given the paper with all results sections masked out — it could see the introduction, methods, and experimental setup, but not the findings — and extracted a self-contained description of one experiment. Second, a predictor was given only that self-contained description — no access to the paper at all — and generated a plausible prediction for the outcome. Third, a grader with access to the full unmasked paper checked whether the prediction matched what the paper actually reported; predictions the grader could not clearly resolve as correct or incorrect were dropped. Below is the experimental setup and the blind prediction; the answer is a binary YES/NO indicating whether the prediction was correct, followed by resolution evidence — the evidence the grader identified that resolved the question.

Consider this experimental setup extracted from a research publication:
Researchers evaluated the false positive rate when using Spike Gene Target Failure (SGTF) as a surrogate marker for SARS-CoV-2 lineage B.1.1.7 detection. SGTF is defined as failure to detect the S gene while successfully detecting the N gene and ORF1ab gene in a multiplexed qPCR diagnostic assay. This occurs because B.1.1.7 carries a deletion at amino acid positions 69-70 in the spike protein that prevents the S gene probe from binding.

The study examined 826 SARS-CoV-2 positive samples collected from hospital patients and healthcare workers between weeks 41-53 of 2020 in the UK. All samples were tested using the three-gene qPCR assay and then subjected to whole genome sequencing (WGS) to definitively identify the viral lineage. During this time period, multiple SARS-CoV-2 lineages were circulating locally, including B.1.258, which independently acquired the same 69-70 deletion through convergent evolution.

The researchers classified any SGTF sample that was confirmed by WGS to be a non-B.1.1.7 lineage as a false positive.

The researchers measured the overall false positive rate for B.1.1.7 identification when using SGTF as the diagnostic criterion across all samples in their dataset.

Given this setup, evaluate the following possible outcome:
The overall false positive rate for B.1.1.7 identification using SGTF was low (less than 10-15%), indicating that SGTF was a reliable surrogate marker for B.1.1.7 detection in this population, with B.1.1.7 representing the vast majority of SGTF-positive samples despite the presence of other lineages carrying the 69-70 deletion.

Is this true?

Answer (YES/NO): YES